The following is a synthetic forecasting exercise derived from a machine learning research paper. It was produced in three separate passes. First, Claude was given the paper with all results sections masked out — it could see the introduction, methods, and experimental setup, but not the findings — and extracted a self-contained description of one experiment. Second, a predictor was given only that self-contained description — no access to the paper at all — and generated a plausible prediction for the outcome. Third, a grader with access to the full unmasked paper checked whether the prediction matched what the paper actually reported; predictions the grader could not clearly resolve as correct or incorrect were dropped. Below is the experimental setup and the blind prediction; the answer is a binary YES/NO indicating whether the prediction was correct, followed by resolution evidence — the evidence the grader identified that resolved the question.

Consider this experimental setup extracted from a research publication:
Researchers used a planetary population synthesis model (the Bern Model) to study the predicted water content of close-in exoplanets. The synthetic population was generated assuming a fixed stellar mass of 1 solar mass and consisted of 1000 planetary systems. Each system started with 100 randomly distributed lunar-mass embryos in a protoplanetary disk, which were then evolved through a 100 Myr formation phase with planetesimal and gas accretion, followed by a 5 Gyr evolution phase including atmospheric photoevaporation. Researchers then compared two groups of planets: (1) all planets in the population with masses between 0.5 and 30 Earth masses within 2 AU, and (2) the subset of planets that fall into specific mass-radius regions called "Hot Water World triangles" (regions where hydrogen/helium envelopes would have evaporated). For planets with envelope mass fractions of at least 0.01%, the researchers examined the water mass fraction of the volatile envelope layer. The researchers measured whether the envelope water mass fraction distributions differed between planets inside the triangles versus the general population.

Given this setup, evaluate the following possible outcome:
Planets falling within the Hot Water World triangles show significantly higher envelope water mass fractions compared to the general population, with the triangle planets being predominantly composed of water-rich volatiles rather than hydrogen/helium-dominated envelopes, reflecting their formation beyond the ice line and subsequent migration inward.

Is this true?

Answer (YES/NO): NO